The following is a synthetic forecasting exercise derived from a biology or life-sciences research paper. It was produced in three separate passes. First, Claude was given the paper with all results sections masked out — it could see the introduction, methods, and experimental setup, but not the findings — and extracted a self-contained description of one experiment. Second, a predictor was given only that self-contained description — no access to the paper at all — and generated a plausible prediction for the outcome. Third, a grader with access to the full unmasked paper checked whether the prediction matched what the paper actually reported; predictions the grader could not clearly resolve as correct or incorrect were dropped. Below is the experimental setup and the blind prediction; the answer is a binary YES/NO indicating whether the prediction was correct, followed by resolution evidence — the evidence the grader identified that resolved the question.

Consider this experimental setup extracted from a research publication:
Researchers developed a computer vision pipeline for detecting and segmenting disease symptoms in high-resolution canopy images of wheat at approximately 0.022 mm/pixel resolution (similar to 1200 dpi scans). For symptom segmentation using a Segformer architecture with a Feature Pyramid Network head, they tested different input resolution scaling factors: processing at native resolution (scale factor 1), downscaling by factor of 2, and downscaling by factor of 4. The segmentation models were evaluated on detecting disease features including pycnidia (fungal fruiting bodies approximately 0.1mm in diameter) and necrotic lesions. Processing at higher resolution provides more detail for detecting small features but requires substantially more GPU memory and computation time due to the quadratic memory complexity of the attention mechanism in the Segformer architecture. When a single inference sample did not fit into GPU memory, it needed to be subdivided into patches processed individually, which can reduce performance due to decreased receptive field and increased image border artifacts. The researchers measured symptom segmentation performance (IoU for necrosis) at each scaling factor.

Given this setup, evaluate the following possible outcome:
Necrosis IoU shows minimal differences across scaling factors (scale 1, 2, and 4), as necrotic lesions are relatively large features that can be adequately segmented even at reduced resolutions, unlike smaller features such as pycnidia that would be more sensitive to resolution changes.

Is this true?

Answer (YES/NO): NO